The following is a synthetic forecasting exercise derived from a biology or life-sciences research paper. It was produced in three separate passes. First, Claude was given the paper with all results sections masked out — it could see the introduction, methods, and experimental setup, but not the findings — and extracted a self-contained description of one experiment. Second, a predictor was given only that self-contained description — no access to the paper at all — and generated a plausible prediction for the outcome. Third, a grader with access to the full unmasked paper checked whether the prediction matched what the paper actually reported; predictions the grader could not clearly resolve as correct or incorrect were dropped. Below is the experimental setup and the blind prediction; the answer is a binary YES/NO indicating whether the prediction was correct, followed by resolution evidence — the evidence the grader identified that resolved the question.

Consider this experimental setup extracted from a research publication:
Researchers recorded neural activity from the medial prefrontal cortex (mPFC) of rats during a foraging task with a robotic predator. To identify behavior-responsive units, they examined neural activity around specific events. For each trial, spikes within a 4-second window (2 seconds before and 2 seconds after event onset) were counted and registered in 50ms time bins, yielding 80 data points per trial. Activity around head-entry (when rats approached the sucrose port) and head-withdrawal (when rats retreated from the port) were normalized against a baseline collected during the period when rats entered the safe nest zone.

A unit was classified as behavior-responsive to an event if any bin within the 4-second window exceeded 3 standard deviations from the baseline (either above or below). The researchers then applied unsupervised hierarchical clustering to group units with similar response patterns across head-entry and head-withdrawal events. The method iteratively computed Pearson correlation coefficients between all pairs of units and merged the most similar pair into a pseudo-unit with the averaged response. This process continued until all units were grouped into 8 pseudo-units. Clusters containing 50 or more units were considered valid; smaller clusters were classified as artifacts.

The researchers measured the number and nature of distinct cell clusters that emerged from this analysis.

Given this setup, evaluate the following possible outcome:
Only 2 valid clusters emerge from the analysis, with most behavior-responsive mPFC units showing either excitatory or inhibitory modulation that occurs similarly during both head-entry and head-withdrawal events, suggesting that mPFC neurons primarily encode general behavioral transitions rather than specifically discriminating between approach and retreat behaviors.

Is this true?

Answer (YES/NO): NO